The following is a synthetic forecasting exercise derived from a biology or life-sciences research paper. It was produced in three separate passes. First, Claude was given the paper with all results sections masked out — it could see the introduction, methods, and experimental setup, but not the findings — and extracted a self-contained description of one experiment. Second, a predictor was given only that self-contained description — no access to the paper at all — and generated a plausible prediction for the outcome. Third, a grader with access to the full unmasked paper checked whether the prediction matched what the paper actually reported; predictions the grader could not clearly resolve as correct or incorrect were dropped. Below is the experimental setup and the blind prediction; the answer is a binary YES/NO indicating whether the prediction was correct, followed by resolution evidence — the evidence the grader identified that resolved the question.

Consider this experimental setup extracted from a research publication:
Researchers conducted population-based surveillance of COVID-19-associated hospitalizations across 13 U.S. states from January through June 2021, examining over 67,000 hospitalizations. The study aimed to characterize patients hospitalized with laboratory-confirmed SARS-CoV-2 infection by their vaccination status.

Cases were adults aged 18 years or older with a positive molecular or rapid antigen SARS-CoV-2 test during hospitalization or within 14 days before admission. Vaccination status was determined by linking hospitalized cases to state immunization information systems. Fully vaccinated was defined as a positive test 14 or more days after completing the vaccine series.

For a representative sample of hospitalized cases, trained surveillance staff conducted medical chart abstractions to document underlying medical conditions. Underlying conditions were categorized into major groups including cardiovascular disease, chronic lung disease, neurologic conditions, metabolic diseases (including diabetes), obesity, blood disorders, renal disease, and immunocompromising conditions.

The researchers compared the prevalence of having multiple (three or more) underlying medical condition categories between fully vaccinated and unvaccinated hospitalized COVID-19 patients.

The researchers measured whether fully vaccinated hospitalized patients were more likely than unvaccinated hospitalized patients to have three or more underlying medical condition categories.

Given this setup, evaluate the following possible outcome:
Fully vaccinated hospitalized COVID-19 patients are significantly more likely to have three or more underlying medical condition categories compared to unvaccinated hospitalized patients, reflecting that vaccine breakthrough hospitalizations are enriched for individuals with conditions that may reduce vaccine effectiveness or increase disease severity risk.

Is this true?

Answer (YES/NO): YES